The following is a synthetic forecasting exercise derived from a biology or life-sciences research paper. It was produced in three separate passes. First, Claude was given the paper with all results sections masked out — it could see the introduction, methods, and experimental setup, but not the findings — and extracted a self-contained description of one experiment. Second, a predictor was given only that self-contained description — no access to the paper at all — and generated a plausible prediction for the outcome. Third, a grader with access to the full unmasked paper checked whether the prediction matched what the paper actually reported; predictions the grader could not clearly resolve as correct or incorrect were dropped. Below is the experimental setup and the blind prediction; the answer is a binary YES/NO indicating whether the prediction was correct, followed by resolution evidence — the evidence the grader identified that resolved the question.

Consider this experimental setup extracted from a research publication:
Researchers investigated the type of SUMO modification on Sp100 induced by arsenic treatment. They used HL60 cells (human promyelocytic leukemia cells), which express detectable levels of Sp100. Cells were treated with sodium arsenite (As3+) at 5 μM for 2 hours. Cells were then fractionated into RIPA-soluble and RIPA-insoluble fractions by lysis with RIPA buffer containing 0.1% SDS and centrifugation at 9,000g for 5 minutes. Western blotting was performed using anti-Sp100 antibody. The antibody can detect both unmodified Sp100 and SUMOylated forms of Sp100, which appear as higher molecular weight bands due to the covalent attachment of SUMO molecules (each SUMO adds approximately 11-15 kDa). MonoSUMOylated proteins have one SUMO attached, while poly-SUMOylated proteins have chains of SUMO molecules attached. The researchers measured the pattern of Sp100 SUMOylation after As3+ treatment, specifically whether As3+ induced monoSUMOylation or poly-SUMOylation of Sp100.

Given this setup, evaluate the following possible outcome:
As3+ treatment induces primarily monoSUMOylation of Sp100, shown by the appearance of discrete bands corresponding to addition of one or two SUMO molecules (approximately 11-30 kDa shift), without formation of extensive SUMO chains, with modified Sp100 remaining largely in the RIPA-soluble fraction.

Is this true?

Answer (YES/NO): NO